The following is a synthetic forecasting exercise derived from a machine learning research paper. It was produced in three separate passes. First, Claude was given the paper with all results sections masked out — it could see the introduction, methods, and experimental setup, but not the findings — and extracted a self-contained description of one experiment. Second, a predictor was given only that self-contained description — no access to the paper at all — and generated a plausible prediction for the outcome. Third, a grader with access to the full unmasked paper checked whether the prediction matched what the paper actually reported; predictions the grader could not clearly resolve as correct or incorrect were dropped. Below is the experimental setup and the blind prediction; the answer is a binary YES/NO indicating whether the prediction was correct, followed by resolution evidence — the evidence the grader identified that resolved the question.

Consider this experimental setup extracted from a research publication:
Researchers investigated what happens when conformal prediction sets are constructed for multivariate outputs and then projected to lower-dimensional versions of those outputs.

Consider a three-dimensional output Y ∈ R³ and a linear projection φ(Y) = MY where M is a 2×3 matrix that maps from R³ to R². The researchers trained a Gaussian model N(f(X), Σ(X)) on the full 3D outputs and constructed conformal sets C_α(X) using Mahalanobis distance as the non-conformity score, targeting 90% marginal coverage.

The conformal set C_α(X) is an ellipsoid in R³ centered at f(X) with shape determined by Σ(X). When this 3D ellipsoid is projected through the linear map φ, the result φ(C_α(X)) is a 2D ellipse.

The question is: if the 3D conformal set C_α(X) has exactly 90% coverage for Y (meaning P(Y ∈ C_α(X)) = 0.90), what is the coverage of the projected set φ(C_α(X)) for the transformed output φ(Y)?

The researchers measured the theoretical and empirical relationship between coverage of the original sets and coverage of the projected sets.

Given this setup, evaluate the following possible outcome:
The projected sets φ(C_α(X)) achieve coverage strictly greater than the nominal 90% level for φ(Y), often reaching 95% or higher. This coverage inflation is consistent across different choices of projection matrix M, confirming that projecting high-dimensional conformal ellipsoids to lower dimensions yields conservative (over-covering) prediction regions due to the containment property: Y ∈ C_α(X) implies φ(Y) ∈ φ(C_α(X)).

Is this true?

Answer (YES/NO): YES